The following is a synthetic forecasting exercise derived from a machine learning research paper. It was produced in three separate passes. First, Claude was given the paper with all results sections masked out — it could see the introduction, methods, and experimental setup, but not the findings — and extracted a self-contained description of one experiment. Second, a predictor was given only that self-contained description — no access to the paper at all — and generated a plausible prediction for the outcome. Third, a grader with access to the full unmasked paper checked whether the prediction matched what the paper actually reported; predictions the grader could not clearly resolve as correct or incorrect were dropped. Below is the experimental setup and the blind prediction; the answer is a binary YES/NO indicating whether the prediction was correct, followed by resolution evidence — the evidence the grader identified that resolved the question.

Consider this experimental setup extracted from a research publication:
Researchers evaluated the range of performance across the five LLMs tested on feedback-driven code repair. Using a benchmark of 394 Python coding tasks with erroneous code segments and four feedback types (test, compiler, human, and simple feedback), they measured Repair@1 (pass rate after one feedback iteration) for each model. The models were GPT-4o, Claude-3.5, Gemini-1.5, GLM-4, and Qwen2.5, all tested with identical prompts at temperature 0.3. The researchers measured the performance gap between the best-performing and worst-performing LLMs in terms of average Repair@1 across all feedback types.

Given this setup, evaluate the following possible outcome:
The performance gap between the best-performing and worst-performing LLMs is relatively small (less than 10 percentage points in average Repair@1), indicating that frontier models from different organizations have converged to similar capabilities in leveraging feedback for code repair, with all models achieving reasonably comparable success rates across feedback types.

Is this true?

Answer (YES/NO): YES